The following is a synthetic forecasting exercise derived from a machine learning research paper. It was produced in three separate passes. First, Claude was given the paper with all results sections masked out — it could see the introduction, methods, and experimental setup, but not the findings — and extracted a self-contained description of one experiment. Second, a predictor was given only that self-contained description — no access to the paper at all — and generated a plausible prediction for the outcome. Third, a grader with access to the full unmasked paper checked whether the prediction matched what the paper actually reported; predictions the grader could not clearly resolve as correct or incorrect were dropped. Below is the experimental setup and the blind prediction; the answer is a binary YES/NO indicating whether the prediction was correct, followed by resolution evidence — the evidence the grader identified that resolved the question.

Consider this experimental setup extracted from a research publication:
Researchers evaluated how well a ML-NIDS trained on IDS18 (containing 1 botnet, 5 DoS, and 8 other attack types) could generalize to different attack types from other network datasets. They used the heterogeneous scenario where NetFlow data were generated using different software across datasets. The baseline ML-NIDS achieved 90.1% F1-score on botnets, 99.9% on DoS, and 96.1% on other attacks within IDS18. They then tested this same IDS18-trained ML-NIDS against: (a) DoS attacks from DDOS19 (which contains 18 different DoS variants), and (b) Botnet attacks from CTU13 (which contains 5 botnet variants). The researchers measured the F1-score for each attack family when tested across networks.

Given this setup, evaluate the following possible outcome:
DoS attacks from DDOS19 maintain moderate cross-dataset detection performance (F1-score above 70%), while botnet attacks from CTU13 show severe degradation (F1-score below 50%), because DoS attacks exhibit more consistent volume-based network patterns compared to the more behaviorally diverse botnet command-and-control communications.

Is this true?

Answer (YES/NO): NO